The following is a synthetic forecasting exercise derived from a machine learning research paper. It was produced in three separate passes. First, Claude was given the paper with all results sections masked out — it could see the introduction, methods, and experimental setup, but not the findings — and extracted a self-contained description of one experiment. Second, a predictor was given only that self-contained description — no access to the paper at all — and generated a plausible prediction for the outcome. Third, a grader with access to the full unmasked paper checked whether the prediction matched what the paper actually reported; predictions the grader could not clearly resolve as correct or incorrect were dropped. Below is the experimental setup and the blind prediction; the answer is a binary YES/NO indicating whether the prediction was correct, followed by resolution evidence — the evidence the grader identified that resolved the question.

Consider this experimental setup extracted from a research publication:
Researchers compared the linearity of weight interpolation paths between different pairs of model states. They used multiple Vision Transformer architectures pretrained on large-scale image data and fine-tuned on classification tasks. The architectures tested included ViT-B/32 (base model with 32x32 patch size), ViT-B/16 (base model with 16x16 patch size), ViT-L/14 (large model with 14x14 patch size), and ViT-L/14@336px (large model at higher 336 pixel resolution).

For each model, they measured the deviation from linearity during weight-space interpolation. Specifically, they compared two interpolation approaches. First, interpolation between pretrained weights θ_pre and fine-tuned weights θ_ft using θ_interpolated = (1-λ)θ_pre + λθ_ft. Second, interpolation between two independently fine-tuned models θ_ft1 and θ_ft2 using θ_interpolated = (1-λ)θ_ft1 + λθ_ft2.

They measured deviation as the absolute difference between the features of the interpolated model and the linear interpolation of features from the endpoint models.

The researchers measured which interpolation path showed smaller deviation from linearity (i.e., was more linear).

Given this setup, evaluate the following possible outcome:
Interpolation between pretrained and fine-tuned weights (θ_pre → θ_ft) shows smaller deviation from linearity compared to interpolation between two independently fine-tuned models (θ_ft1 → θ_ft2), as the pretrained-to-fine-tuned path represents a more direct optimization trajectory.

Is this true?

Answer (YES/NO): YES